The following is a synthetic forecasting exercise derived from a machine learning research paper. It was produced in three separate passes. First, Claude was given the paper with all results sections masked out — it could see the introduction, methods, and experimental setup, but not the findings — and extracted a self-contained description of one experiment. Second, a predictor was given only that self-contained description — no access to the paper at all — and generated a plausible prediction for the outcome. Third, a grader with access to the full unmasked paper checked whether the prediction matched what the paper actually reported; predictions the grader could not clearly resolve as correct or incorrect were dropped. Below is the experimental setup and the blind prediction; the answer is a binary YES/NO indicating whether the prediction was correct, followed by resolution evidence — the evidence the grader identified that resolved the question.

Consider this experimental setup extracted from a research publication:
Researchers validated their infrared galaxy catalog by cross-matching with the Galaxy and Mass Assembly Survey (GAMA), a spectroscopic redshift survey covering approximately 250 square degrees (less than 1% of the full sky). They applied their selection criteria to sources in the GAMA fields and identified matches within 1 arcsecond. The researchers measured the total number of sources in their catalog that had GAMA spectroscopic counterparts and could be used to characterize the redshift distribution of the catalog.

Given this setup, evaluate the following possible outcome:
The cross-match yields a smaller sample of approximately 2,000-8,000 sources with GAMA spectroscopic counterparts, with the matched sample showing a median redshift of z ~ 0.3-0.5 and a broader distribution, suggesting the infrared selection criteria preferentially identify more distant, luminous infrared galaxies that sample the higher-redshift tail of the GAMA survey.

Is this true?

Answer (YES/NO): NO